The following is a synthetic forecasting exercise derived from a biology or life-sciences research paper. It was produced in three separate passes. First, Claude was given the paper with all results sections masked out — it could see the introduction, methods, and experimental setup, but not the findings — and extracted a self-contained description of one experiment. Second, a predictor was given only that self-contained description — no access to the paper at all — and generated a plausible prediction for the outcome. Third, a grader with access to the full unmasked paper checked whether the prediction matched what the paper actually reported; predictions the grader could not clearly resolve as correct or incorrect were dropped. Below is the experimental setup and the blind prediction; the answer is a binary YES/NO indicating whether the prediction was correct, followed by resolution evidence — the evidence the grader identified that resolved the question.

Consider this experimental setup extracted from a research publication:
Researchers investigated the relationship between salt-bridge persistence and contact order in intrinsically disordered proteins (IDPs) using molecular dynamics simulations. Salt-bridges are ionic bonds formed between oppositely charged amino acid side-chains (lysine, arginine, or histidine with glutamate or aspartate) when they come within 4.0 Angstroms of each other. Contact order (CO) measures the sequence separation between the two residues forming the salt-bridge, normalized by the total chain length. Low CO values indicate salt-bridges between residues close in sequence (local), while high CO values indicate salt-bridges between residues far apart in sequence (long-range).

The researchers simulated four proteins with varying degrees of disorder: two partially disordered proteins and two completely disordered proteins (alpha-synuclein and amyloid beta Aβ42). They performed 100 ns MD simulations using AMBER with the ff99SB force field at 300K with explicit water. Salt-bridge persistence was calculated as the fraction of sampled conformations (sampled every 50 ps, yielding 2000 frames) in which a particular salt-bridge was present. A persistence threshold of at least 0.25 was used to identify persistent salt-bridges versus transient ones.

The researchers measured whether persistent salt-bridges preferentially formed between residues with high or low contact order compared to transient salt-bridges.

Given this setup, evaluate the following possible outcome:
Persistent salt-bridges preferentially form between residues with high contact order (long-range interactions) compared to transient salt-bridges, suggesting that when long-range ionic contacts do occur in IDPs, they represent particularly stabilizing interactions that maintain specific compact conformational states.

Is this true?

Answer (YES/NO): NO